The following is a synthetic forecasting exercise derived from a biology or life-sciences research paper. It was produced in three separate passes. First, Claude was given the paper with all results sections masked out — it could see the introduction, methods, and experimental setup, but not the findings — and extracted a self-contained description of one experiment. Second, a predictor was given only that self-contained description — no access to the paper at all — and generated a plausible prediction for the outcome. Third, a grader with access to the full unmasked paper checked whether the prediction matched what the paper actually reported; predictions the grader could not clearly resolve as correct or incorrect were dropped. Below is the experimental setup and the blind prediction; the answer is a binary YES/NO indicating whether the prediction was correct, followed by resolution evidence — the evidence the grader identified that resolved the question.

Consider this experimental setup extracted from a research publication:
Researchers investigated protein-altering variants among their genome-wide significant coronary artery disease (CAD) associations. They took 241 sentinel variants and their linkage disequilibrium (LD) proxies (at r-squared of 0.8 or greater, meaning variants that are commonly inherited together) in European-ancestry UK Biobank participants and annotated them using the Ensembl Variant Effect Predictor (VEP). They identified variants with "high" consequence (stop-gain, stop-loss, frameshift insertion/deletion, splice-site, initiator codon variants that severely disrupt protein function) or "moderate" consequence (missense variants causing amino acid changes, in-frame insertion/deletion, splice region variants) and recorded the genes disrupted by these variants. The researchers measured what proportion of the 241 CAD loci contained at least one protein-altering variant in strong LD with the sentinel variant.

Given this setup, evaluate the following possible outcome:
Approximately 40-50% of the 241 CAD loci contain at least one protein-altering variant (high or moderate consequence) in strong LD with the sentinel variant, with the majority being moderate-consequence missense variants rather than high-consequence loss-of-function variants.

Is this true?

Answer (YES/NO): NO